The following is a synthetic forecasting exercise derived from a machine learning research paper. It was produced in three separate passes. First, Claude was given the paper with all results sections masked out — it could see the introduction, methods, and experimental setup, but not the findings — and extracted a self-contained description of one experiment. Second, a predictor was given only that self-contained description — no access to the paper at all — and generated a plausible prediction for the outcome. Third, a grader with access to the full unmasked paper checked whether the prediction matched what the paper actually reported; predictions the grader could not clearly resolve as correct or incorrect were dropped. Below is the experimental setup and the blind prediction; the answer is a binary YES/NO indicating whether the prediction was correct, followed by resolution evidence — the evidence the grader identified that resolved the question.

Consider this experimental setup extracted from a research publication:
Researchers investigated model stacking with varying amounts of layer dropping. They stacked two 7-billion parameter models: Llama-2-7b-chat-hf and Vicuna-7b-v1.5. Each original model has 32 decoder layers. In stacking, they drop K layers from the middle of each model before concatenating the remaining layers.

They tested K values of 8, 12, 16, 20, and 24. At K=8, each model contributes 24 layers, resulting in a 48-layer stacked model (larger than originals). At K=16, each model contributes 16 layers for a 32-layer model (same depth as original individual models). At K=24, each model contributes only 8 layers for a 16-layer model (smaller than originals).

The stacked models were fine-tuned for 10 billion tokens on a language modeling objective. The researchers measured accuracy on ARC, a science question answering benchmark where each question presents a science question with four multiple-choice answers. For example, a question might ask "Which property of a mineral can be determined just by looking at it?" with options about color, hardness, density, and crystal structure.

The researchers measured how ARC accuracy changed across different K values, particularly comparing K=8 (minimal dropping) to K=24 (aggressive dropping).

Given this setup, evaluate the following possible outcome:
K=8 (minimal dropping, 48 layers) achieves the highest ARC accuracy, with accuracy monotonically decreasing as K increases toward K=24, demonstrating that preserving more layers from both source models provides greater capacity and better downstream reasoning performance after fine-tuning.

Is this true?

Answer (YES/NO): YES